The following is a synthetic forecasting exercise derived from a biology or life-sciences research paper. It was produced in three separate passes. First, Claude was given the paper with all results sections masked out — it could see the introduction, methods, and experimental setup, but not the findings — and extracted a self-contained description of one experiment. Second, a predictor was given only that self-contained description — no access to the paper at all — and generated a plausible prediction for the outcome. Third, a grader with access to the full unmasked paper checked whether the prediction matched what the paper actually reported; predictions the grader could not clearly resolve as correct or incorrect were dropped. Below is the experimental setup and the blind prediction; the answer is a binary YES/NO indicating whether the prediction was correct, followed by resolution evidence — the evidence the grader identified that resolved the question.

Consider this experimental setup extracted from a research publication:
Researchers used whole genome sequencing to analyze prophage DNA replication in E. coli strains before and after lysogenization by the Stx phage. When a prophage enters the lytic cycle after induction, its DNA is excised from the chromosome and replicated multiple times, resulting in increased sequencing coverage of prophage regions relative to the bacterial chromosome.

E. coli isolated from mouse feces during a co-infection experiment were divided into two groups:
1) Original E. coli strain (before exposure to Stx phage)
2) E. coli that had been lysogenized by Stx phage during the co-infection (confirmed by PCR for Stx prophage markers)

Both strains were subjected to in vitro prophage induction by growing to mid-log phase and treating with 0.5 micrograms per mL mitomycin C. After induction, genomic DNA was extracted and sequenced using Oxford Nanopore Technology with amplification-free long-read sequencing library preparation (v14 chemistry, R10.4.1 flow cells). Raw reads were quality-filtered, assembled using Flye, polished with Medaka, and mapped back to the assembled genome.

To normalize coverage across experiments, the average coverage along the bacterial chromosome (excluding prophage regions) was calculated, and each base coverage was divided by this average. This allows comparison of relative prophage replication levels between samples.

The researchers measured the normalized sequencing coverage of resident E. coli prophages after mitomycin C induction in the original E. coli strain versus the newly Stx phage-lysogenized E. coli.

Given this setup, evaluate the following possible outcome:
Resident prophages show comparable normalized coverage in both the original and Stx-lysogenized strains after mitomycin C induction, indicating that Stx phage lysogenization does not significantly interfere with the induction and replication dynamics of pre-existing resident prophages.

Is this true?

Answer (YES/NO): NO